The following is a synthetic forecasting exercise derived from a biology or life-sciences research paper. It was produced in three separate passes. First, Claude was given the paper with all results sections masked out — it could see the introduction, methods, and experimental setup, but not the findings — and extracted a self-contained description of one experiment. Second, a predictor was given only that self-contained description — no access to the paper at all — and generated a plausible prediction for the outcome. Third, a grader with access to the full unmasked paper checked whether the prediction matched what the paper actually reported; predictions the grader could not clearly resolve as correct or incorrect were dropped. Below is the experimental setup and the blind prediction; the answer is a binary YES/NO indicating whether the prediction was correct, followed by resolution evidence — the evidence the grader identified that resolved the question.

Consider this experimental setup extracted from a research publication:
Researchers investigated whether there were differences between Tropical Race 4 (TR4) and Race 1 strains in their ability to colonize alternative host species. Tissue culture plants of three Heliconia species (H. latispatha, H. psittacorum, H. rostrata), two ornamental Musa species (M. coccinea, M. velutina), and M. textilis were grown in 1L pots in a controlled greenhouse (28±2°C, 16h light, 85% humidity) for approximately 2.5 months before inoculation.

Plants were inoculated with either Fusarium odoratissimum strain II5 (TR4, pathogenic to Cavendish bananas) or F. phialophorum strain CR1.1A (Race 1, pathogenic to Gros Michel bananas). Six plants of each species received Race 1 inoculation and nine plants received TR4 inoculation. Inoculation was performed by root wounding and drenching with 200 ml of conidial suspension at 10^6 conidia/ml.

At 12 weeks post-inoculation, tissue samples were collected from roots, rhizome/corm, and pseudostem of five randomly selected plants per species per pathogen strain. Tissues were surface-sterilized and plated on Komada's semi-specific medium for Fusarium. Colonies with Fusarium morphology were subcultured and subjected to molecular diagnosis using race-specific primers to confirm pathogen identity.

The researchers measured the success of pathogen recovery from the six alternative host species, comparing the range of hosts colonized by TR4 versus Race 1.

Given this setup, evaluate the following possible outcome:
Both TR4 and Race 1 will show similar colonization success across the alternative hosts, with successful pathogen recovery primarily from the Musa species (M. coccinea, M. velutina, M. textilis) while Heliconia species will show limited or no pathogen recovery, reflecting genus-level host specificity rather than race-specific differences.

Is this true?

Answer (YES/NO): NO